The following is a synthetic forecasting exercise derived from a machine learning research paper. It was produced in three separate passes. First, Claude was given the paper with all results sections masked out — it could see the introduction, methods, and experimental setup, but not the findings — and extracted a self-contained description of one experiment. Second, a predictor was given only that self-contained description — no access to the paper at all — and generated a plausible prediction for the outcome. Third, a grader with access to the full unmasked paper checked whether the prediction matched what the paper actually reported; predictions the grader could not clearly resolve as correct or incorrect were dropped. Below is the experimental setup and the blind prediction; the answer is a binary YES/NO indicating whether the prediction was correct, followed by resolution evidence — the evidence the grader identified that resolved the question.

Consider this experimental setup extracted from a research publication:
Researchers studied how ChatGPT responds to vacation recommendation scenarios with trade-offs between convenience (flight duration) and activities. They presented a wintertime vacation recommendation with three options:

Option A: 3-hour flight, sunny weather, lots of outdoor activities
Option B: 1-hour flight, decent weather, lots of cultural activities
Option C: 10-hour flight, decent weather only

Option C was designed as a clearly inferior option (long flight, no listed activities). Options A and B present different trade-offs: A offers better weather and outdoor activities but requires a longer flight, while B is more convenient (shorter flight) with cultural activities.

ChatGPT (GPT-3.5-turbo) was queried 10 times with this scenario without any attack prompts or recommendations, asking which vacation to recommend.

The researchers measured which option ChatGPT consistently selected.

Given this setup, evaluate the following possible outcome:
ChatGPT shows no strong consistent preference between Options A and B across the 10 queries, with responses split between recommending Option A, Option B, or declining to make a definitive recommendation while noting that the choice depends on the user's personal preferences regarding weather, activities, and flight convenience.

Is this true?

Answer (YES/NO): NO